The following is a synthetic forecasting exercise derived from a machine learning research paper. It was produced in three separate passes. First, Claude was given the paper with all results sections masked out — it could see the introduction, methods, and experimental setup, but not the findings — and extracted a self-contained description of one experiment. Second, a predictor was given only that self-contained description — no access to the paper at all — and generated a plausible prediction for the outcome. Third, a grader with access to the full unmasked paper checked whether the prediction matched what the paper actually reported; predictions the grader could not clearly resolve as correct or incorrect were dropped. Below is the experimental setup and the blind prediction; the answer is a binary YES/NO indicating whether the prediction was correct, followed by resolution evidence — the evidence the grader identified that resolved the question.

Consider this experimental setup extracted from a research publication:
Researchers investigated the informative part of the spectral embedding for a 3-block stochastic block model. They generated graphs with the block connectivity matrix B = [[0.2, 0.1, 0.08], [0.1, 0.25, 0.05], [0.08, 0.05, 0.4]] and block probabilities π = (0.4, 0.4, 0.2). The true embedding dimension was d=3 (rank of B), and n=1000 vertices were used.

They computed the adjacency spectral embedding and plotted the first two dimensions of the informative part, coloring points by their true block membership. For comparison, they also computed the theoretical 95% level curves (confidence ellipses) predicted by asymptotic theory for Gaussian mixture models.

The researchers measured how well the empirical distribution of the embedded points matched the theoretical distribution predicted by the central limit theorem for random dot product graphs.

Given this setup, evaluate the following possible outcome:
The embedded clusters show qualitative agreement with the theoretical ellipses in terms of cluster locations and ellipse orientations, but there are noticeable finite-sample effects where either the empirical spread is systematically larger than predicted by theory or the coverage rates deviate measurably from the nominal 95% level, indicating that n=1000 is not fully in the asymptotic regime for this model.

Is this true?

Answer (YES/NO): NO